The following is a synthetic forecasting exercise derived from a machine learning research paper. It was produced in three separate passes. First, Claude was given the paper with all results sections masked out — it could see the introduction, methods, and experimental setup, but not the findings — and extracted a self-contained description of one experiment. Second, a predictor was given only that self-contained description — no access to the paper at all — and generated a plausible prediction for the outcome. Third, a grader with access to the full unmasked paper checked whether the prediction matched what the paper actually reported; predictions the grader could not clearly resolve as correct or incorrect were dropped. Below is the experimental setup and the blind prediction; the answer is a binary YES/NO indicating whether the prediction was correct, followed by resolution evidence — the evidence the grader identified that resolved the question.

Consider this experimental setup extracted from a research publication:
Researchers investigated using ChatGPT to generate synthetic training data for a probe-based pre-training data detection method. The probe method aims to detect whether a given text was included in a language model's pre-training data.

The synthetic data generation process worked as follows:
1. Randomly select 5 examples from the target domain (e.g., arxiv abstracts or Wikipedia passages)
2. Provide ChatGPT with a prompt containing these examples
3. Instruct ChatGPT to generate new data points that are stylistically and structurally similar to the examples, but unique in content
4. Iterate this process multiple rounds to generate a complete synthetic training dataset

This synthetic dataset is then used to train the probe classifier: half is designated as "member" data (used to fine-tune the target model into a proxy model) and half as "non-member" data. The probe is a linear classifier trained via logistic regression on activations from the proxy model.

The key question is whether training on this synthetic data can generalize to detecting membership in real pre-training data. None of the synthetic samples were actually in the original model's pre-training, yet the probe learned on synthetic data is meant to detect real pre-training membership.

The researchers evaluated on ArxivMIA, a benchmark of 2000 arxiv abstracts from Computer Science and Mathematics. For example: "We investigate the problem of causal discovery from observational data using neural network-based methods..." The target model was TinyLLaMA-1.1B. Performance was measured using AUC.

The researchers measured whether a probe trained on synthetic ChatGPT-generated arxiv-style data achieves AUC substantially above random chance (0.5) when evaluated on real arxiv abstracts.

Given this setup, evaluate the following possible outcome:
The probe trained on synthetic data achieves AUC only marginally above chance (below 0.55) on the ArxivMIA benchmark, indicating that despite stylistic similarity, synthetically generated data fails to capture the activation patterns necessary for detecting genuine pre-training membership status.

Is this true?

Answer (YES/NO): NO